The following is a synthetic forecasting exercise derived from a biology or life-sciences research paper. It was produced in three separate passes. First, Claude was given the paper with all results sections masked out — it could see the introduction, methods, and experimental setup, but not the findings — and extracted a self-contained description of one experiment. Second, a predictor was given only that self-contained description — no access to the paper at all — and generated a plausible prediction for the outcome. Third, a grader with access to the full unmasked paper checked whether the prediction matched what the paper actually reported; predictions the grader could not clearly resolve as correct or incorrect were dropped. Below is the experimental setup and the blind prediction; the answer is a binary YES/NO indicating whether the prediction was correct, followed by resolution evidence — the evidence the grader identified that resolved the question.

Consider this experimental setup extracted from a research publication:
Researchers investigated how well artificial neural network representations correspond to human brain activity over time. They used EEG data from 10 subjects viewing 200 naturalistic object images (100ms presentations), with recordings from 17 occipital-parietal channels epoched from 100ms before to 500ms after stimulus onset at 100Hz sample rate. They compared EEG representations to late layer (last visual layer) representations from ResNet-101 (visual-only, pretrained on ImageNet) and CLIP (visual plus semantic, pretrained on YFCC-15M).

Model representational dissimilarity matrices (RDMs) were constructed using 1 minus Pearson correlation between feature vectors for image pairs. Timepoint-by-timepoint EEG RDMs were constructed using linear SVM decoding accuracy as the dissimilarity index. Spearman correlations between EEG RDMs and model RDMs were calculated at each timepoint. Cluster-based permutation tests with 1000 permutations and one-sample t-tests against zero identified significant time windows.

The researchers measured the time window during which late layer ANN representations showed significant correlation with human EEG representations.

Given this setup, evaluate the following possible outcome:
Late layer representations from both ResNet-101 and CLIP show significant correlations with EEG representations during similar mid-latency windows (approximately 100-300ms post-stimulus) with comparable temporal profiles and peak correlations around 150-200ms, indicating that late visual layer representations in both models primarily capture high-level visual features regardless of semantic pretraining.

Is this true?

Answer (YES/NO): NO